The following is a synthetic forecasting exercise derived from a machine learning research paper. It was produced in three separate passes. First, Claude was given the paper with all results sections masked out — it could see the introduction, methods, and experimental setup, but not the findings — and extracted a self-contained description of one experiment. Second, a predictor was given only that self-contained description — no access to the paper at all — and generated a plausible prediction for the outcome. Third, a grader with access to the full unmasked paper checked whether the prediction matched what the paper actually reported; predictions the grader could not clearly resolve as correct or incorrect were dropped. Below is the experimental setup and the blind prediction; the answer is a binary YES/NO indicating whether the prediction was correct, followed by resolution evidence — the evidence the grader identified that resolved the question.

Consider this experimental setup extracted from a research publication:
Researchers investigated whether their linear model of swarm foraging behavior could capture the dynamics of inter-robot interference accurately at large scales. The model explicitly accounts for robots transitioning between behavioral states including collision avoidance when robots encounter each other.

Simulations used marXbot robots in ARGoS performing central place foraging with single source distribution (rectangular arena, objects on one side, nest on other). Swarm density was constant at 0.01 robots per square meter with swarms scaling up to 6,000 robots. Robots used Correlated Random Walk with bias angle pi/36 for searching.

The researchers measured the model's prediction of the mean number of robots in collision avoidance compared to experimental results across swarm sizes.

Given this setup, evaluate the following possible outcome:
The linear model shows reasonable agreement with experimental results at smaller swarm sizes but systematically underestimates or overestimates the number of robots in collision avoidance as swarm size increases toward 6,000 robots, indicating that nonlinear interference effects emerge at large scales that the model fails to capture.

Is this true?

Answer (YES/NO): NO